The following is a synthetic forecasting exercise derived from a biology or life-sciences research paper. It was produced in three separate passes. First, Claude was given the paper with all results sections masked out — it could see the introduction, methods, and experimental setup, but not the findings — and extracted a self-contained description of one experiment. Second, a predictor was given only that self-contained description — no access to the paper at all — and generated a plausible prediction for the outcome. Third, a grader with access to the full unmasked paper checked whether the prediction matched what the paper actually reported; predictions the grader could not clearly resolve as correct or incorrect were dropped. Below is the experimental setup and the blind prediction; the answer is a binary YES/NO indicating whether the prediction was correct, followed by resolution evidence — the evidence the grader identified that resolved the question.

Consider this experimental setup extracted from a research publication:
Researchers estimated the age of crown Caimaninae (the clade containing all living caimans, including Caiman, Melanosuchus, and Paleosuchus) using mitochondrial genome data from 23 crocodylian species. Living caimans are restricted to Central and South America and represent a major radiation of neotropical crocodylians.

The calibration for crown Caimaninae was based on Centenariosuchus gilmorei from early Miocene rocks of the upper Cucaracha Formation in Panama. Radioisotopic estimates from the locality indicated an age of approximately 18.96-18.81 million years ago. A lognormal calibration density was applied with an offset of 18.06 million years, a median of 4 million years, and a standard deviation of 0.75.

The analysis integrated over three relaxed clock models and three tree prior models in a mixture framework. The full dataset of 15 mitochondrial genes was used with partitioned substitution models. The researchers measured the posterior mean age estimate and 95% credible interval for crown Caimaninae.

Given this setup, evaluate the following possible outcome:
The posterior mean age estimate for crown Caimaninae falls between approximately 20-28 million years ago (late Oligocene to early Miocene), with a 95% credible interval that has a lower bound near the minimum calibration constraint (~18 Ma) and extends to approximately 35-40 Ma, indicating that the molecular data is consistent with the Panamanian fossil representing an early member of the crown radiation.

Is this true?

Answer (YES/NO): NO